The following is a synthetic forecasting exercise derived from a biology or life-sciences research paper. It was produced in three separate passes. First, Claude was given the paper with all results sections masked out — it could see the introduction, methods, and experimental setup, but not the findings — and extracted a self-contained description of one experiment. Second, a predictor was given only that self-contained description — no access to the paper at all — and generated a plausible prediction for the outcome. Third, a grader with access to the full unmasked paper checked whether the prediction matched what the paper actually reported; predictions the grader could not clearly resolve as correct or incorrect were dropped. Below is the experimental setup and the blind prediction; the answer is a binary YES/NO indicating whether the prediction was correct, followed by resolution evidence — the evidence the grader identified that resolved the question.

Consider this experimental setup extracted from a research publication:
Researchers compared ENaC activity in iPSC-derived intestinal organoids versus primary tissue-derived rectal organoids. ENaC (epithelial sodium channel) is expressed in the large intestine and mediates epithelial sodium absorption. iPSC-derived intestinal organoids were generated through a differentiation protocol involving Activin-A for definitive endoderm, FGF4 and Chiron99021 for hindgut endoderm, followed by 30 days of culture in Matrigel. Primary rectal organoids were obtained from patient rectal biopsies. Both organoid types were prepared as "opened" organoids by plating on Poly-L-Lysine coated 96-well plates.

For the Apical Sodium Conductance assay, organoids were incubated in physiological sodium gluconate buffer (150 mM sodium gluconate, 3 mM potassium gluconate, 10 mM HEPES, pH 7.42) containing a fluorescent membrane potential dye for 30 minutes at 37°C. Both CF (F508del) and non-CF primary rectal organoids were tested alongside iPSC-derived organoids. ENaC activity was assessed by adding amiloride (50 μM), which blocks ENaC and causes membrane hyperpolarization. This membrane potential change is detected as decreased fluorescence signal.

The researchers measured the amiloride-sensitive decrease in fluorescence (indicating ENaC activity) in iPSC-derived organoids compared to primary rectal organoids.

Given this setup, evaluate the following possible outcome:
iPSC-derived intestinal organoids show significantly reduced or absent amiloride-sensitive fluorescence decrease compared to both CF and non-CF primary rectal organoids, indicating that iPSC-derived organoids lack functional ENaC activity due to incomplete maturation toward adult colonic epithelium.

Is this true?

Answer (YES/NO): NO